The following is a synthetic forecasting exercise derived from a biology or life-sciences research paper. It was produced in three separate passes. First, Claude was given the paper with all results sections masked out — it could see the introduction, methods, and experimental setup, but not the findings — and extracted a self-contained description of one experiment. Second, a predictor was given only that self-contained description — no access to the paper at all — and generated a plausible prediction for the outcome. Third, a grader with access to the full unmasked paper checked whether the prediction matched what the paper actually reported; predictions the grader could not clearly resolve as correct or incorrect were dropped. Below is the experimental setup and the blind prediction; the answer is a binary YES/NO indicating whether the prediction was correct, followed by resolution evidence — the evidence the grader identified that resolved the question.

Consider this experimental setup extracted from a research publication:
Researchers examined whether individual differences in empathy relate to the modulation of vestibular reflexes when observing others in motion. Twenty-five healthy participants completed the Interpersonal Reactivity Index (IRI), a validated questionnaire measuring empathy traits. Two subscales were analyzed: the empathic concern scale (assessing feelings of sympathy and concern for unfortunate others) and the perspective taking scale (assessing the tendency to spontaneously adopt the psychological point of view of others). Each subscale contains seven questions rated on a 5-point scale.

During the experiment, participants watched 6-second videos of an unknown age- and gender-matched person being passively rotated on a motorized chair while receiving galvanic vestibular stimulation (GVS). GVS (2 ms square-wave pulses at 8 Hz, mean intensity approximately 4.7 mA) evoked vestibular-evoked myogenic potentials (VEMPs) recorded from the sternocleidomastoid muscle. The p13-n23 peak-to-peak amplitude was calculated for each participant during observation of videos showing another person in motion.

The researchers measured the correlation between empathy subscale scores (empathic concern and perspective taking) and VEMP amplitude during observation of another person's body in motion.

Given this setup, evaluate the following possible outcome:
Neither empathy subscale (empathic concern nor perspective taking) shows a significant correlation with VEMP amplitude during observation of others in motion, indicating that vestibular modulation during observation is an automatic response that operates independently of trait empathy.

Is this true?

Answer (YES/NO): NO